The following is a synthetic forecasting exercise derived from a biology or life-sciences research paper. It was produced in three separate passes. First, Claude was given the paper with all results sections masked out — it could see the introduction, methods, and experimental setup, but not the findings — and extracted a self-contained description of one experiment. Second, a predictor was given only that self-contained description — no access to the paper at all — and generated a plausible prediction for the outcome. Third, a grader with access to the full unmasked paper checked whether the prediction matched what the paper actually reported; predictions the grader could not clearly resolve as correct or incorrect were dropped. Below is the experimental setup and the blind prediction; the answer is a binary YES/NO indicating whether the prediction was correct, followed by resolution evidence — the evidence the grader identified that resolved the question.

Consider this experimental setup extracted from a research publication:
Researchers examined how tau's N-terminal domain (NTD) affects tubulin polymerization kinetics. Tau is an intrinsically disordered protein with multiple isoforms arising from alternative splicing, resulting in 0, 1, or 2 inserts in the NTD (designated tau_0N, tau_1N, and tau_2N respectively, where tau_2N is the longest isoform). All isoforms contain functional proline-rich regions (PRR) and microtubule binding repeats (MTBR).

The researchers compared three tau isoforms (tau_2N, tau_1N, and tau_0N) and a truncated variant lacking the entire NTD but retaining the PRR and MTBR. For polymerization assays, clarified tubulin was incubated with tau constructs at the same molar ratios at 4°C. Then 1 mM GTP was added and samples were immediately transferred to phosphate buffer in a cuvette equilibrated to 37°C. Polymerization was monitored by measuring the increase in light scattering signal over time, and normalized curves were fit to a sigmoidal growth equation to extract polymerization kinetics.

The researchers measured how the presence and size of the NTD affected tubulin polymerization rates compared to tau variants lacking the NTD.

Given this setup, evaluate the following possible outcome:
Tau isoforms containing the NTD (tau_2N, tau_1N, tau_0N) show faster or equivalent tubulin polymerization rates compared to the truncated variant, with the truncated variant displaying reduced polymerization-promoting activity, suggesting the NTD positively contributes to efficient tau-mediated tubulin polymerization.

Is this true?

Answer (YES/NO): NO